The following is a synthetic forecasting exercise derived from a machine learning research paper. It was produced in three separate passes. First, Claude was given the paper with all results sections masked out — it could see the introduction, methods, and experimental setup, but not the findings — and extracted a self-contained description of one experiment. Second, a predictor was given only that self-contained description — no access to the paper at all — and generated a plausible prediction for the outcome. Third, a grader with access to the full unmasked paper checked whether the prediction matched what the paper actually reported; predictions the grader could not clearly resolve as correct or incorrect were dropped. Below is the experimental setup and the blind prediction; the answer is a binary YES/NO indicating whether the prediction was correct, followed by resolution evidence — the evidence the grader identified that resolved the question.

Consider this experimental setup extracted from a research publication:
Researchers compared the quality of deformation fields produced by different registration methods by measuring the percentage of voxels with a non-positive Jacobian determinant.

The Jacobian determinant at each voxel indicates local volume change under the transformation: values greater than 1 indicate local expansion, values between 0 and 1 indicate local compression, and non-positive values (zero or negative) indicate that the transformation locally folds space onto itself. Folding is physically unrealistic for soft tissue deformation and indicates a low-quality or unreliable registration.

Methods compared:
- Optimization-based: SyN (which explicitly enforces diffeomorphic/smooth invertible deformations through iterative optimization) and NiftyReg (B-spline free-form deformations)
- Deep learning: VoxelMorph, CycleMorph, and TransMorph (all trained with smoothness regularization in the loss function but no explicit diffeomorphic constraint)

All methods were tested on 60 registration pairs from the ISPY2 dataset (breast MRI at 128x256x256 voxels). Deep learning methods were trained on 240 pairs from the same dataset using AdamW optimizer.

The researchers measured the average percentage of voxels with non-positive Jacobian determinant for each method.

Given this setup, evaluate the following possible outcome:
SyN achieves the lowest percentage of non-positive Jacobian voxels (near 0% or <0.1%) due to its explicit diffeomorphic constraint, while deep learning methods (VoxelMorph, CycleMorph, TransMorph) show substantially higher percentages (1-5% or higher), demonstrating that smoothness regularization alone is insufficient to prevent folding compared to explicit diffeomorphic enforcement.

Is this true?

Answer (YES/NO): YES